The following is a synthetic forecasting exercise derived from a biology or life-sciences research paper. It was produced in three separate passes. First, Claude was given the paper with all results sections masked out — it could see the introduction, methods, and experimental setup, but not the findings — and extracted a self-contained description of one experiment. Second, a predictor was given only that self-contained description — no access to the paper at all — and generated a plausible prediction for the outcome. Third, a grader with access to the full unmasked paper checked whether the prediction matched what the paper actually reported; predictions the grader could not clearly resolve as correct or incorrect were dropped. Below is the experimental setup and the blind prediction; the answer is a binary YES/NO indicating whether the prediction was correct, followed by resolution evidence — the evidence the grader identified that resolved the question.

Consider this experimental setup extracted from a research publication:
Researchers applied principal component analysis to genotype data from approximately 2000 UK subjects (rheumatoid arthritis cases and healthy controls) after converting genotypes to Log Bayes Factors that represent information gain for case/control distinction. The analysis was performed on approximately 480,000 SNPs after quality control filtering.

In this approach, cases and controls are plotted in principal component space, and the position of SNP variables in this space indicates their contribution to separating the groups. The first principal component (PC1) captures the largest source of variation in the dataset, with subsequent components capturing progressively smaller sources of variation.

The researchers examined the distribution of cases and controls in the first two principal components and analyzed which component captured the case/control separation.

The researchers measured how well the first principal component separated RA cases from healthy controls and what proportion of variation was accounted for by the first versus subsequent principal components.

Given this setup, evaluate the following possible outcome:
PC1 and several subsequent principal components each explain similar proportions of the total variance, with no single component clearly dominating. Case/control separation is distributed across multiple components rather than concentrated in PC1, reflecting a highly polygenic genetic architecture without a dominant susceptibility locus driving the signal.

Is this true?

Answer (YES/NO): NO